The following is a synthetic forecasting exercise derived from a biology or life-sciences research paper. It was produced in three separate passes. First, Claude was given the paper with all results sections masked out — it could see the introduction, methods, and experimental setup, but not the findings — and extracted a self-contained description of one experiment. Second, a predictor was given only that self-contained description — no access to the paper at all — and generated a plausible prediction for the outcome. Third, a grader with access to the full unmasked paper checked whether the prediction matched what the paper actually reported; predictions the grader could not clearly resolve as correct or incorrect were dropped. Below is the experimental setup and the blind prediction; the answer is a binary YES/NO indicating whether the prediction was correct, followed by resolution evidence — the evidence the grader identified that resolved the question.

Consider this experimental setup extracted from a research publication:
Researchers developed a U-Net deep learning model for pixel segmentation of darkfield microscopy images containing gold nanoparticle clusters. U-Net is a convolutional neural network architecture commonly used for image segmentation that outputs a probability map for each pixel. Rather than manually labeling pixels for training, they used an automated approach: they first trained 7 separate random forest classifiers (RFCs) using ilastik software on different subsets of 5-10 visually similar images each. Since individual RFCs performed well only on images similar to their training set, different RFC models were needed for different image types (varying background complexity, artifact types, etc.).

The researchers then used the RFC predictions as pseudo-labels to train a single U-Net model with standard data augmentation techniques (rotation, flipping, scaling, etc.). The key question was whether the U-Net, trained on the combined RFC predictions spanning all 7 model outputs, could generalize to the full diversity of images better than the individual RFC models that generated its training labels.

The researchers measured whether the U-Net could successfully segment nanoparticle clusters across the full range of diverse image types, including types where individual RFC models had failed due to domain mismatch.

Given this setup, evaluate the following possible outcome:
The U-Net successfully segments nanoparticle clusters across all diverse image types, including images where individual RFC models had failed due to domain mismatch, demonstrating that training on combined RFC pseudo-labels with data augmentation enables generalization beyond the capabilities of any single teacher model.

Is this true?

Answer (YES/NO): YES